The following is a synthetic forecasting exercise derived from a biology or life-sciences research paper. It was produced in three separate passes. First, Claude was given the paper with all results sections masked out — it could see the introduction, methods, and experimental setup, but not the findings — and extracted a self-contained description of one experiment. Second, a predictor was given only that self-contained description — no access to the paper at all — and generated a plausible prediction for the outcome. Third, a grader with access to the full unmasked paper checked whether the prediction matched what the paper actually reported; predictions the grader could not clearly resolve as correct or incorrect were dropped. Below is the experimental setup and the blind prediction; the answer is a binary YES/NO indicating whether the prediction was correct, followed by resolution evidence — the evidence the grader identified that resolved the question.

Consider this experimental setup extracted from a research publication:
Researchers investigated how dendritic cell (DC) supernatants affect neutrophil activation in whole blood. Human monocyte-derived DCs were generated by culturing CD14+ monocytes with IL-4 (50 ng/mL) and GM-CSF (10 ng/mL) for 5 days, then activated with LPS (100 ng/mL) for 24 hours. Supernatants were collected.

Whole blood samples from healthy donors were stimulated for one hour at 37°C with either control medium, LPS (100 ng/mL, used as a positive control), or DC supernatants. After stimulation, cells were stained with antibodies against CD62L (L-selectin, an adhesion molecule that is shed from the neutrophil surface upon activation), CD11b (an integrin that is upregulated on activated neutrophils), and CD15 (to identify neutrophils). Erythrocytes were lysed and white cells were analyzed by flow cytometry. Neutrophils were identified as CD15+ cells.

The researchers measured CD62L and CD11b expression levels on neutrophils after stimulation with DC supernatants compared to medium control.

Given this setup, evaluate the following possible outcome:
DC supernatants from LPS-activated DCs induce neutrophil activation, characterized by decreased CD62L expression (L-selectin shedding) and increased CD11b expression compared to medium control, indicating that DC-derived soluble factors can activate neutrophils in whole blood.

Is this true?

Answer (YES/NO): YES